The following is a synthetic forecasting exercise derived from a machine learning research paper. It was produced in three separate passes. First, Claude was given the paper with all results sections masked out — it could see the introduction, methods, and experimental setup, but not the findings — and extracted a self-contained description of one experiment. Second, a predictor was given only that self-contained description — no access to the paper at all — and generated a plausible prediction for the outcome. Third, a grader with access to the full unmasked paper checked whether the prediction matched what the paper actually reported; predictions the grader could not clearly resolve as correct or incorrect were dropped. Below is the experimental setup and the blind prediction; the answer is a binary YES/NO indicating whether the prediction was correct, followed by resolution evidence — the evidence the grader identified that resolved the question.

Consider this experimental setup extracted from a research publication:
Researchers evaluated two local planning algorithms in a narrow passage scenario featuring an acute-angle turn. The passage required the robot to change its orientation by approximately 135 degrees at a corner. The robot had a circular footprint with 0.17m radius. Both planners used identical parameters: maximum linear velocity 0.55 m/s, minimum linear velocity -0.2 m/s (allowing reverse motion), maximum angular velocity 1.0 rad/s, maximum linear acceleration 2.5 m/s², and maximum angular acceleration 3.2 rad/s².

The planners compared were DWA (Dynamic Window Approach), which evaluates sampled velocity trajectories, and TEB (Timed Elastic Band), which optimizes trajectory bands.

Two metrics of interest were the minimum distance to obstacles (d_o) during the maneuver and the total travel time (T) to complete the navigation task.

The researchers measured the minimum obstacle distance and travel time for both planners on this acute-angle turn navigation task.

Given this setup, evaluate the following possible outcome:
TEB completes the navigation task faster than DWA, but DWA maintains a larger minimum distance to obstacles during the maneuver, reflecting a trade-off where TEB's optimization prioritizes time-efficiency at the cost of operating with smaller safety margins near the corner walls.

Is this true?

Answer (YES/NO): NO